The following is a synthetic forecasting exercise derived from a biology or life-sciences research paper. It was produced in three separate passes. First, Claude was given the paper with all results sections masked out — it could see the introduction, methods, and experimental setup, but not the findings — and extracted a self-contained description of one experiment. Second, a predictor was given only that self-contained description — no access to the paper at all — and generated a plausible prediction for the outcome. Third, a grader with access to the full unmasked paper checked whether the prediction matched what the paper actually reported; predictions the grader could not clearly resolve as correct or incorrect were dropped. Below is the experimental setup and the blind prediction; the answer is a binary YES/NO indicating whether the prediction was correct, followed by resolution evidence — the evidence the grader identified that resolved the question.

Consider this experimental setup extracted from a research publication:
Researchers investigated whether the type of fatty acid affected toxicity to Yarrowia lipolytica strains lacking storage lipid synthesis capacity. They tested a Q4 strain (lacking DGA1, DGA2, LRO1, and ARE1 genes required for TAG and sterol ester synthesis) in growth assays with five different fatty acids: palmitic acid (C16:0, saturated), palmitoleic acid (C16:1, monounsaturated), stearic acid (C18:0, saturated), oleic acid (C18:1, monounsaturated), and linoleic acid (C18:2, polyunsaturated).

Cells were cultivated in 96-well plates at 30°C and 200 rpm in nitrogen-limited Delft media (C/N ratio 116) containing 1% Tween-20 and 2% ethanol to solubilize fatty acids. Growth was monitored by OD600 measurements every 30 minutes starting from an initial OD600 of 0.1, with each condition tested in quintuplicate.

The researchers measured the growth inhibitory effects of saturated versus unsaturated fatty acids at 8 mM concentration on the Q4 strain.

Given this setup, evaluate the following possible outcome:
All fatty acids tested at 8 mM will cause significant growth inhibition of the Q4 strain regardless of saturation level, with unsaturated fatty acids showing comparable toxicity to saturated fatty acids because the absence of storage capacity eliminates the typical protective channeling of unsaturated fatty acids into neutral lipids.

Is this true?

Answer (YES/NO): NO